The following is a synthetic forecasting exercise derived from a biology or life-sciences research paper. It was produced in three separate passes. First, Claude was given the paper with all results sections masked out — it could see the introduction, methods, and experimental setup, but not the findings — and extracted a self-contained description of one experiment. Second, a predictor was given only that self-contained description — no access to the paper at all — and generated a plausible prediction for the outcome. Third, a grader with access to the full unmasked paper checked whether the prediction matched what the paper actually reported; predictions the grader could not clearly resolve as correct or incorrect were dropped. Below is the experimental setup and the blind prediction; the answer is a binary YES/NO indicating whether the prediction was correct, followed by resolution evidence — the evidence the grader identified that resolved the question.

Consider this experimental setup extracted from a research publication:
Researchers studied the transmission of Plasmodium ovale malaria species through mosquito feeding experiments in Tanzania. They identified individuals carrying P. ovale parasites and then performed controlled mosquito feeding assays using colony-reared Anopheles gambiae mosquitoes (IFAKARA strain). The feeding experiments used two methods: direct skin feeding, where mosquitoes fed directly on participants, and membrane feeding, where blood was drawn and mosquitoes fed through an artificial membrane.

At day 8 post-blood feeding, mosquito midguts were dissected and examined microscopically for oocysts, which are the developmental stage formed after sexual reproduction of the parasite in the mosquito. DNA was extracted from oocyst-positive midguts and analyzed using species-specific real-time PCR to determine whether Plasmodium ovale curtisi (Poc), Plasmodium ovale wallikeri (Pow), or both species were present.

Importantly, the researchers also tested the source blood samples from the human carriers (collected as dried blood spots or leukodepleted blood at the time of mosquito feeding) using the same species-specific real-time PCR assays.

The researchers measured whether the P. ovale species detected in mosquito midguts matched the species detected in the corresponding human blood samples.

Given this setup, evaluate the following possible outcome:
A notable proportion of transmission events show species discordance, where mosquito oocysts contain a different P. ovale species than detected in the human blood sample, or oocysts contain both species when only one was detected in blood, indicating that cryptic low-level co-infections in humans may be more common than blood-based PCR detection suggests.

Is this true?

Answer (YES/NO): YES